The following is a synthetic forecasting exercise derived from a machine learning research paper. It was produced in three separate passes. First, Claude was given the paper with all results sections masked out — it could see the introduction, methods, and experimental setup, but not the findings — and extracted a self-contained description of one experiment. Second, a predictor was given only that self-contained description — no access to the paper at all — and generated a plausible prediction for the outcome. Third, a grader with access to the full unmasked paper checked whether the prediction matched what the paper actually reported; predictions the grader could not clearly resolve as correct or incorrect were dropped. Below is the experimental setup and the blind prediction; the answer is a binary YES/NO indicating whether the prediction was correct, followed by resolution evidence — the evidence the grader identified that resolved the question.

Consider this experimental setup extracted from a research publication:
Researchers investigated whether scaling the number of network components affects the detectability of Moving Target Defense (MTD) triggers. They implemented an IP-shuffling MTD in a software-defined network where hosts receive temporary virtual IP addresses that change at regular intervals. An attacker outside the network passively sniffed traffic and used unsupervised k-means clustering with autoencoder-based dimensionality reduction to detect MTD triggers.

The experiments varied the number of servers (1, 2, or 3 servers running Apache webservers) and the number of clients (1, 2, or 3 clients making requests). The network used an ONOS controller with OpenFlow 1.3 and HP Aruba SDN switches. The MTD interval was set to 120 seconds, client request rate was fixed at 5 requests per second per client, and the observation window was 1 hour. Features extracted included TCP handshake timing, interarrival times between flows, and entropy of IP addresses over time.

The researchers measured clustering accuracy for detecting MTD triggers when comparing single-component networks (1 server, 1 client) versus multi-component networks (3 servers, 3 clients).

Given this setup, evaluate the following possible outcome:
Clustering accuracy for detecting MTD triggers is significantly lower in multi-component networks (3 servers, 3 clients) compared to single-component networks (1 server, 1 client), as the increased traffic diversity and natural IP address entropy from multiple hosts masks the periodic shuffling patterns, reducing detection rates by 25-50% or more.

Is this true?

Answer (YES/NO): NO